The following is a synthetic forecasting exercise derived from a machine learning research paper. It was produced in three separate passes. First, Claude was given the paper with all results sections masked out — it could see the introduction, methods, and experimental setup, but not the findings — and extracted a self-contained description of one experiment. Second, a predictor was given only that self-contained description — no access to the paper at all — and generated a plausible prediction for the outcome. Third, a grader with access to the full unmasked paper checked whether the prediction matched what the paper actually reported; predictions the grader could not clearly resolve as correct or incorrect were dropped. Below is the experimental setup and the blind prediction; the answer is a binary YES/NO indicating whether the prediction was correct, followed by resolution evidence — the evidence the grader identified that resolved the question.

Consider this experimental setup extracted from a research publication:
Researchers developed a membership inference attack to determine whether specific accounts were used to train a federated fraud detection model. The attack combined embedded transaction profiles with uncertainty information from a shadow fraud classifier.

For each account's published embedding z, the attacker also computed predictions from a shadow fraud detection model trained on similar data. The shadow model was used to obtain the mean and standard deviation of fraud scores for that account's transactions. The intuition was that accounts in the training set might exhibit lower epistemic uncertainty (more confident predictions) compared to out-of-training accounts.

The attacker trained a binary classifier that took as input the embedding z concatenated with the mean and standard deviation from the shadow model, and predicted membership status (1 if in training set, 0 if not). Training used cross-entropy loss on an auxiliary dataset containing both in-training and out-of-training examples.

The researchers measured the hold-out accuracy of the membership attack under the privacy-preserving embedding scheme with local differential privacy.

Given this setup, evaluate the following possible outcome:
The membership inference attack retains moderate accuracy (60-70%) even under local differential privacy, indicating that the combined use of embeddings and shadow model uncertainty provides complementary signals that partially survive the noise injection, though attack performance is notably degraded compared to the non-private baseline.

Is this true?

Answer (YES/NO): NO